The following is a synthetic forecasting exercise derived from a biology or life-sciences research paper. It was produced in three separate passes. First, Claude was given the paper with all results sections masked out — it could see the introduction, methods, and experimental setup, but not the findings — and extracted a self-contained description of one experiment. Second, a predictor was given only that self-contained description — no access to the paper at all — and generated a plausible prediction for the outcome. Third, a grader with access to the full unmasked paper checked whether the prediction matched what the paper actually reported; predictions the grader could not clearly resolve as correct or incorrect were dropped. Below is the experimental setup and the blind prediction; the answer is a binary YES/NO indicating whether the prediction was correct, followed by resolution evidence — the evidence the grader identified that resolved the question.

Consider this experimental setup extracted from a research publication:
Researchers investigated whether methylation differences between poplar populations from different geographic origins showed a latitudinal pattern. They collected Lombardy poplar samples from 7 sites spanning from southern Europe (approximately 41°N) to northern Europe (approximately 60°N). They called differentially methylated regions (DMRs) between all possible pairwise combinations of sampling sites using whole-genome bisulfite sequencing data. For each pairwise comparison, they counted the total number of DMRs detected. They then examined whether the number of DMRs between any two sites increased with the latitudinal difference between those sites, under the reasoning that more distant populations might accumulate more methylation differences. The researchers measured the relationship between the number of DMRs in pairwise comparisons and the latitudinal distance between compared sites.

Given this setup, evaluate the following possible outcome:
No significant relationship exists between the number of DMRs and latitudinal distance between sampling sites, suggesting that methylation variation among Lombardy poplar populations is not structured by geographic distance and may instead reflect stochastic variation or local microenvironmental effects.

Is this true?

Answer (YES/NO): NO